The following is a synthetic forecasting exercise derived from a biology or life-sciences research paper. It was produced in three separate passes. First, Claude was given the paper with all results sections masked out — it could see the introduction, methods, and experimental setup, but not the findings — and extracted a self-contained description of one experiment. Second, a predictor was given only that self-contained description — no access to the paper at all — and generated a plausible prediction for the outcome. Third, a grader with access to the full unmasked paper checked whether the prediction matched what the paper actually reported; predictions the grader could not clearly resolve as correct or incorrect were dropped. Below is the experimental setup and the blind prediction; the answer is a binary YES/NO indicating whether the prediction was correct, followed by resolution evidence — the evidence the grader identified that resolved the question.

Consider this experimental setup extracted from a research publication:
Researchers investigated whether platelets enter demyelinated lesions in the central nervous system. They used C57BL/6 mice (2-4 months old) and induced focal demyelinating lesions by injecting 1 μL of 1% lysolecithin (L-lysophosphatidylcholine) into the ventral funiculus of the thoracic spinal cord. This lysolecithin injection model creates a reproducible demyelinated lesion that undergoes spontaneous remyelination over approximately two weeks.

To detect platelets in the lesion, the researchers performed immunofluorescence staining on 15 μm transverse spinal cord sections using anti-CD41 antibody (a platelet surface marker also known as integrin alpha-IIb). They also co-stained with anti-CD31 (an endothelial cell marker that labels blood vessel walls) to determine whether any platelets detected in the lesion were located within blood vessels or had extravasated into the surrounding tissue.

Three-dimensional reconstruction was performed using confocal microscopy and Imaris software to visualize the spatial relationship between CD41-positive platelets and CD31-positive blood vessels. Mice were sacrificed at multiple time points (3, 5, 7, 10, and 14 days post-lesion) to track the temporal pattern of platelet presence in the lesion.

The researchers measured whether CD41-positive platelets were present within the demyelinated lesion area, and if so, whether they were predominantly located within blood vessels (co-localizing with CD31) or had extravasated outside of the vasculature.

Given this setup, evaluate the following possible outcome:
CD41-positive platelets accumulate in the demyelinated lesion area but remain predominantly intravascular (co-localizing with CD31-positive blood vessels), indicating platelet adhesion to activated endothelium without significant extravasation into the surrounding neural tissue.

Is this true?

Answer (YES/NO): NO